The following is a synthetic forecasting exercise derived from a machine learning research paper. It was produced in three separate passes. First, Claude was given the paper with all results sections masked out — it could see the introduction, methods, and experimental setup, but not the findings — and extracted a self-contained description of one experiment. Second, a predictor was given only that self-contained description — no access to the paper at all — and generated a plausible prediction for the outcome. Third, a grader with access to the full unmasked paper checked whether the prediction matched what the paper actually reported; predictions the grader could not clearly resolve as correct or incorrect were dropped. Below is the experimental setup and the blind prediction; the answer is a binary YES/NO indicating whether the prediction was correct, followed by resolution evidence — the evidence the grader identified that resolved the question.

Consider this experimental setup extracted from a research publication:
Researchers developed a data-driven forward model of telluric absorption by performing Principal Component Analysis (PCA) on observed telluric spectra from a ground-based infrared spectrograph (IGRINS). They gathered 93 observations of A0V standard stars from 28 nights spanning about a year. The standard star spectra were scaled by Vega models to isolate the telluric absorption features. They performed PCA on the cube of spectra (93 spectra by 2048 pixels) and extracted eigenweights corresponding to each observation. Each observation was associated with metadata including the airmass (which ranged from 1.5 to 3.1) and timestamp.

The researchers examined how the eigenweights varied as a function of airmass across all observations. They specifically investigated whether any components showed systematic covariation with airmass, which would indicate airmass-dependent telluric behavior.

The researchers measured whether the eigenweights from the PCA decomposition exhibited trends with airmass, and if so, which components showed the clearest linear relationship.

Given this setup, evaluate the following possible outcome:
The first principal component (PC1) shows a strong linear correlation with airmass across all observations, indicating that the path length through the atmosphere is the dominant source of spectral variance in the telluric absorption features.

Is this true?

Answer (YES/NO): YES